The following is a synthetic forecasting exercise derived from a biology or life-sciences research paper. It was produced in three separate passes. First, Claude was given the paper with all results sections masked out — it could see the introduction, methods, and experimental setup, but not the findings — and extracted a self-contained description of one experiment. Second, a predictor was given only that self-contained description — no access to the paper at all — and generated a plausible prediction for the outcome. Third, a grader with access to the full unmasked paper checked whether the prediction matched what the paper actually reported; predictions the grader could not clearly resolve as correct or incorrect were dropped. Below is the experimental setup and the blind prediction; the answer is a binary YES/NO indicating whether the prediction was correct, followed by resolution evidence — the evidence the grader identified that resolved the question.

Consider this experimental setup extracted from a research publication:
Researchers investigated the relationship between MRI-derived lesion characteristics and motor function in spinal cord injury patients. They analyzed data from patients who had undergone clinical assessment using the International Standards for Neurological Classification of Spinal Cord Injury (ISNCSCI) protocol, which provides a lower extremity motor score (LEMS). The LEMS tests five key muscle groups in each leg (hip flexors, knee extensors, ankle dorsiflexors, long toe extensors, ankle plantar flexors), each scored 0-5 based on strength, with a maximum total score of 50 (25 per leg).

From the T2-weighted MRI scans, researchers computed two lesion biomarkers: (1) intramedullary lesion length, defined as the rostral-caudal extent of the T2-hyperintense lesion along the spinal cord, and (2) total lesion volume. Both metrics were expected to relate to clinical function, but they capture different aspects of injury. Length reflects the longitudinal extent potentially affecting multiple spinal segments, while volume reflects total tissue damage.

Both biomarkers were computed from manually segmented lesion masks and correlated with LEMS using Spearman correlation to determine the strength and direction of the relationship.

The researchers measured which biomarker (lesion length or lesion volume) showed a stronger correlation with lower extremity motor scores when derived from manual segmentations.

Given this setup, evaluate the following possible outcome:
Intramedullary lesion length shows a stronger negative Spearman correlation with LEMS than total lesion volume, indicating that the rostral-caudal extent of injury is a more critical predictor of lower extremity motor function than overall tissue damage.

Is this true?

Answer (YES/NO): NO